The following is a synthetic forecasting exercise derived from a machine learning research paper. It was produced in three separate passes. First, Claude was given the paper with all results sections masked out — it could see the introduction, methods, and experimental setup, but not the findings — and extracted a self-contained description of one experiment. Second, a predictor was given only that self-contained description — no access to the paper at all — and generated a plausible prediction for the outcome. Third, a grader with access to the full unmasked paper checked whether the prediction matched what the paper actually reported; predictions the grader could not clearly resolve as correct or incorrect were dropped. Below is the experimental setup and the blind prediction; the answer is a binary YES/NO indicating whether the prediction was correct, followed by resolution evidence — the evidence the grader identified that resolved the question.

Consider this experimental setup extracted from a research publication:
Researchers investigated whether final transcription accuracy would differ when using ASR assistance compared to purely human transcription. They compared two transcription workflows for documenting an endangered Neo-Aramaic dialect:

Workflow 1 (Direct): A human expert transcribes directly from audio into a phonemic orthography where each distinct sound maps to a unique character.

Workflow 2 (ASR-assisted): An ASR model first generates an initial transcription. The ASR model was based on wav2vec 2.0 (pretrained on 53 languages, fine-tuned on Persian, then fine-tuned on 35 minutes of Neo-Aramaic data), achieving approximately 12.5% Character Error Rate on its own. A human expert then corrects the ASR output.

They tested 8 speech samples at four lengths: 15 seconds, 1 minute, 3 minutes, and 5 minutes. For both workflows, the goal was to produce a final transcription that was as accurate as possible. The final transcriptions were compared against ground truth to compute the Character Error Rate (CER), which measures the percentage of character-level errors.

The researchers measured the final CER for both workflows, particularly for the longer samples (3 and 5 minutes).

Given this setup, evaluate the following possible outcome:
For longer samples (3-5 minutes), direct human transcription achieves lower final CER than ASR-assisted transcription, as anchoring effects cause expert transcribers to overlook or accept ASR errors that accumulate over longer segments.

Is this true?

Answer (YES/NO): YES